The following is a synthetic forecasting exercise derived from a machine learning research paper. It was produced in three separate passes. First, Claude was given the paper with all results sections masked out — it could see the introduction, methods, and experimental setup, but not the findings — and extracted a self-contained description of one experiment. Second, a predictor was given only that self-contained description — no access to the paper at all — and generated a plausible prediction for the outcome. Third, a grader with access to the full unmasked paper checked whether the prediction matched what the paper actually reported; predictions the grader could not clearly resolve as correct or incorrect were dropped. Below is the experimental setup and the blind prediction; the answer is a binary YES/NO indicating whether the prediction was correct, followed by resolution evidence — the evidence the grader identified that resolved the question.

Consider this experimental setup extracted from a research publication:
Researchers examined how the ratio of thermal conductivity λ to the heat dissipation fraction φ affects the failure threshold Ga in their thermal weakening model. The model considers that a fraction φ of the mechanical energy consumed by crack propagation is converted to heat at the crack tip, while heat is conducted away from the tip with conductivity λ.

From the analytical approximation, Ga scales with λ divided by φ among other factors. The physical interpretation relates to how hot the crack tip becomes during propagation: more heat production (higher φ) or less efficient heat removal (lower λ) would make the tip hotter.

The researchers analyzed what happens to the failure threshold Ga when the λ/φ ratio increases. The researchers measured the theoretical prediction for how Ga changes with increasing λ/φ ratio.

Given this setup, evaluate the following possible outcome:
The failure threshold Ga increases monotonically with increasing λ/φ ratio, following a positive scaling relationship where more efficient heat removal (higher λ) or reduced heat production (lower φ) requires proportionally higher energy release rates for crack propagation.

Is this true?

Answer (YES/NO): NO